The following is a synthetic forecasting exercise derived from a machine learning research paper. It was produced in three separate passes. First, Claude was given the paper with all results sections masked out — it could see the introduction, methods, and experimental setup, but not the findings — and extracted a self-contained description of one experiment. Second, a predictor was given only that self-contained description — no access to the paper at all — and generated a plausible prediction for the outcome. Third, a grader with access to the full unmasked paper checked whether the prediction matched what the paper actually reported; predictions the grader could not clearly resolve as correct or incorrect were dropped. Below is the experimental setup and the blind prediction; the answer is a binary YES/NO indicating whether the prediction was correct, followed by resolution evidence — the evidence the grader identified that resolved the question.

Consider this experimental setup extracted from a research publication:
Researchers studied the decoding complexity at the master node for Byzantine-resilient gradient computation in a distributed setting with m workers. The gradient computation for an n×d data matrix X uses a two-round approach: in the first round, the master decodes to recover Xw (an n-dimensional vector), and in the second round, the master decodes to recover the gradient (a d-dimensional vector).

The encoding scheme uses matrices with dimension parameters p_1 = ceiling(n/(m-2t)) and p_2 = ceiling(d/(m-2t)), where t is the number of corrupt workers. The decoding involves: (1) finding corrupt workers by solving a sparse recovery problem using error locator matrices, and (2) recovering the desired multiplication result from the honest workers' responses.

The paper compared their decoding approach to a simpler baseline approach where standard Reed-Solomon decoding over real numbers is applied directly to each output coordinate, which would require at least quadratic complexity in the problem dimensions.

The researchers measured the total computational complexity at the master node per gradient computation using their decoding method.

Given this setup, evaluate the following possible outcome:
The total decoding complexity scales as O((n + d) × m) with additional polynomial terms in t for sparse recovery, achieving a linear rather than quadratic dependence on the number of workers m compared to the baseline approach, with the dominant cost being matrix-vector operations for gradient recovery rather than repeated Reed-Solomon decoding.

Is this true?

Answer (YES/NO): NO